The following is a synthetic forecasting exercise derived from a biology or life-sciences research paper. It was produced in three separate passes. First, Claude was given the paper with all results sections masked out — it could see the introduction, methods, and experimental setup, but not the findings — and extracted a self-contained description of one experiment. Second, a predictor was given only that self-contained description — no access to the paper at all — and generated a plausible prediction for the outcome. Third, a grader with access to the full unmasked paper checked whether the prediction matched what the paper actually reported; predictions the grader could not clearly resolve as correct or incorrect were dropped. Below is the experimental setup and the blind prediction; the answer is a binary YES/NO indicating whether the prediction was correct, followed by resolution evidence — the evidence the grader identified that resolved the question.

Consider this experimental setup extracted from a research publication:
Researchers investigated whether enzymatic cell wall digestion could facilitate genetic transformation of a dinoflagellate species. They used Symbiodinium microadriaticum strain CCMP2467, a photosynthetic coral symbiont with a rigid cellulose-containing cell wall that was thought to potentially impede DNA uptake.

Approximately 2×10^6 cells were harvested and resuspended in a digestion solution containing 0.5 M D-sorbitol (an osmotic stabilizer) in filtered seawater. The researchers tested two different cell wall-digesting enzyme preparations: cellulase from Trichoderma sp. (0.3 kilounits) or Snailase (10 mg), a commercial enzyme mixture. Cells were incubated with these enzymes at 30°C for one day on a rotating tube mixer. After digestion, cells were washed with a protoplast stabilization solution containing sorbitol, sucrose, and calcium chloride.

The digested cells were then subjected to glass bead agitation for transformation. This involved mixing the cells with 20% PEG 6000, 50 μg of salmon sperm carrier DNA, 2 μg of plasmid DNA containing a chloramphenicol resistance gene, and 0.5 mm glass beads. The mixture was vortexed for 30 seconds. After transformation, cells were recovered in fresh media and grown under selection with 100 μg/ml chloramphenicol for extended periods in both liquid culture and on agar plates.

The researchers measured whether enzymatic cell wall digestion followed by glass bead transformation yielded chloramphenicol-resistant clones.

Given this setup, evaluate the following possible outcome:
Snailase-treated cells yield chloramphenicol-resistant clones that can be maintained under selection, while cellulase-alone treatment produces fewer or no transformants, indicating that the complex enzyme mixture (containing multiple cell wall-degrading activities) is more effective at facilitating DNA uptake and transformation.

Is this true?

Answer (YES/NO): NO